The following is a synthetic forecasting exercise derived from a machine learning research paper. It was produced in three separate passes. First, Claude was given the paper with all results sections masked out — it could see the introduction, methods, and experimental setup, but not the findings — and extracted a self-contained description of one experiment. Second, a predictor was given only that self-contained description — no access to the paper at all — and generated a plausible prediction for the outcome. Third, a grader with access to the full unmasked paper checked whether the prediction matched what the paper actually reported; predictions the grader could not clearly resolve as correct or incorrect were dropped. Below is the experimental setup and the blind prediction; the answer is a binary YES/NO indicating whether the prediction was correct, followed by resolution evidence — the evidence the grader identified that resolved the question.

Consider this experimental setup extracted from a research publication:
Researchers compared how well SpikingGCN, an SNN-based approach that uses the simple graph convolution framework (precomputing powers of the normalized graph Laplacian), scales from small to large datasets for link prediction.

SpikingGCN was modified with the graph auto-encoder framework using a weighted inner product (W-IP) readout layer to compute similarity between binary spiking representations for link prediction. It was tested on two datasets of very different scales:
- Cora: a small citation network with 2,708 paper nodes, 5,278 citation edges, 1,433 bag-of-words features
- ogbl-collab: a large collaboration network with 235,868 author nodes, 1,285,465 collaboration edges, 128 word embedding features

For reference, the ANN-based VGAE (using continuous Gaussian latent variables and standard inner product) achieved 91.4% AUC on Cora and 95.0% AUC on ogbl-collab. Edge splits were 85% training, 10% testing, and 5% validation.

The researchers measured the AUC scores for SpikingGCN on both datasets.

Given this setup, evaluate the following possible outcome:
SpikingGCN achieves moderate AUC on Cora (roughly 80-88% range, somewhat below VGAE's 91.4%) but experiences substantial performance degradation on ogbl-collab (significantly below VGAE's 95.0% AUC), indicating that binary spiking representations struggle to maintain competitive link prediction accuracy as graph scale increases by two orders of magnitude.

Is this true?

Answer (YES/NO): NO